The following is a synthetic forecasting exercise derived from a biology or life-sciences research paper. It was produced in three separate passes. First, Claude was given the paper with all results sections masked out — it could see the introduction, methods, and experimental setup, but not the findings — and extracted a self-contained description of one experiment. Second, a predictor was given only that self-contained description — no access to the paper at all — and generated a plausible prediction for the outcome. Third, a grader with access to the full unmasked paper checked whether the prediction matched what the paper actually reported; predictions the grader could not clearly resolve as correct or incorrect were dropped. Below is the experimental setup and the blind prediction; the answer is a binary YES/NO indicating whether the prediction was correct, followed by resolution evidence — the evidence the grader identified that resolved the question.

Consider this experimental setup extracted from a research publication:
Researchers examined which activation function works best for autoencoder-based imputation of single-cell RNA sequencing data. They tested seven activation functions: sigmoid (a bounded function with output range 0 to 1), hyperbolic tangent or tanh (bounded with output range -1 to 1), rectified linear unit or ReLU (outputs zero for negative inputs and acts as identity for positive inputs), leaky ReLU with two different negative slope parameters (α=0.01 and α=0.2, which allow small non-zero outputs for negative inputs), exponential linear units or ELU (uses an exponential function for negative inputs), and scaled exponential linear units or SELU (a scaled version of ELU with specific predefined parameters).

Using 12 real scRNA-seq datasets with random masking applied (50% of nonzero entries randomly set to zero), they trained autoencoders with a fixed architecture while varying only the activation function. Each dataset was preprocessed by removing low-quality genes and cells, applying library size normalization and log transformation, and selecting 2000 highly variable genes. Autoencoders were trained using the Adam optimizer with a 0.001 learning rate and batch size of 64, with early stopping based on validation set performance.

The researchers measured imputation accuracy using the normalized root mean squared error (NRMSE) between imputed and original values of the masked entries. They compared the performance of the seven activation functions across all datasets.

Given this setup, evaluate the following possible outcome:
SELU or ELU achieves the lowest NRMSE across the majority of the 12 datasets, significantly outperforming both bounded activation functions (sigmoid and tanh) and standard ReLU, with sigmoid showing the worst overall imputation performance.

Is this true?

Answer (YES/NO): NO